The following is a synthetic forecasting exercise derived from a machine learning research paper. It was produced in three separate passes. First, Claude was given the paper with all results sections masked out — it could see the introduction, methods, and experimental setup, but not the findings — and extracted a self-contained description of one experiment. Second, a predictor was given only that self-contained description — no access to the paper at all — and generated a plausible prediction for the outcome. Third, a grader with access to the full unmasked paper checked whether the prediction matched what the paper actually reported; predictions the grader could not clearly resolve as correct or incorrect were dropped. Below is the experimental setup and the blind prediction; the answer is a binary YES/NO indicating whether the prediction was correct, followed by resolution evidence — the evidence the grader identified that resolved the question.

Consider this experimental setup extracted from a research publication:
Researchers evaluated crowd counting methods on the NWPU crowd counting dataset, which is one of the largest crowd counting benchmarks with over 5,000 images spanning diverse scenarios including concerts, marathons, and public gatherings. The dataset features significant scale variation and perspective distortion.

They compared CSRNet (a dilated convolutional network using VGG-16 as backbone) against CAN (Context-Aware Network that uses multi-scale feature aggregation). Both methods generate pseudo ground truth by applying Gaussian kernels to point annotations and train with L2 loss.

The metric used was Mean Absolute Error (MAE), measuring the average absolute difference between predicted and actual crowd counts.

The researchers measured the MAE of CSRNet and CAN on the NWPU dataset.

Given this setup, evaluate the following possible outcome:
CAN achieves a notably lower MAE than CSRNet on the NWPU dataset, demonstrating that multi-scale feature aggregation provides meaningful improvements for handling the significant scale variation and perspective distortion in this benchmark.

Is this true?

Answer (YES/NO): YES